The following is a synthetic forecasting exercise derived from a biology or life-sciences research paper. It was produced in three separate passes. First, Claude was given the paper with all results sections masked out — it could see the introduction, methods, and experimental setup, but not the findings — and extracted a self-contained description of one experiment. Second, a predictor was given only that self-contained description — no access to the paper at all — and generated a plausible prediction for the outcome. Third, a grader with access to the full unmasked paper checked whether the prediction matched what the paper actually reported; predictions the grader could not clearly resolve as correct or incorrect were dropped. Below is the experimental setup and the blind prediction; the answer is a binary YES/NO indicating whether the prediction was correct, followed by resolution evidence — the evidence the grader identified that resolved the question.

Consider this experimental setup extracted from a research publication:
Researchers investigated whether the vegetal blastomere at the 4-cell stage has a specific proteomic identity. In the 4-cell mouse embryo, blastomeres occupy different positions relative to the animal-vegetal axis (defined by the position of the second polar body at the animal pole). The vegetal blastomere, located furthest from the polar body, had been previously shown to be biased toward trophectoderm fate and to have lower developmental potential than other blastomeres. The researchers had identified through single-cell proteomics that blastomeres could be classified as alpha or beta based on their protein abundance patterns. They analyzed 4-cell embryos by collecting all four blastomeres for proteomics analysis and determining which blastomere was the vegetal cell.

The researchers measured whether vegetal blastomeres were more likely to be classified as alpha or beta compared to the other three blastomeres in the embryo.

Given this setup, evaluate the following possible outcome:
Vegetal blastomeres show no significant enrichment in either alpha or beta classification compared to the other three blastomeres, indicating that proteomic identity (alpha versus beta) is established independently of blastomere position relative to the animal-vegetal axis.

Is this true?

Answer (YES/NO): NO